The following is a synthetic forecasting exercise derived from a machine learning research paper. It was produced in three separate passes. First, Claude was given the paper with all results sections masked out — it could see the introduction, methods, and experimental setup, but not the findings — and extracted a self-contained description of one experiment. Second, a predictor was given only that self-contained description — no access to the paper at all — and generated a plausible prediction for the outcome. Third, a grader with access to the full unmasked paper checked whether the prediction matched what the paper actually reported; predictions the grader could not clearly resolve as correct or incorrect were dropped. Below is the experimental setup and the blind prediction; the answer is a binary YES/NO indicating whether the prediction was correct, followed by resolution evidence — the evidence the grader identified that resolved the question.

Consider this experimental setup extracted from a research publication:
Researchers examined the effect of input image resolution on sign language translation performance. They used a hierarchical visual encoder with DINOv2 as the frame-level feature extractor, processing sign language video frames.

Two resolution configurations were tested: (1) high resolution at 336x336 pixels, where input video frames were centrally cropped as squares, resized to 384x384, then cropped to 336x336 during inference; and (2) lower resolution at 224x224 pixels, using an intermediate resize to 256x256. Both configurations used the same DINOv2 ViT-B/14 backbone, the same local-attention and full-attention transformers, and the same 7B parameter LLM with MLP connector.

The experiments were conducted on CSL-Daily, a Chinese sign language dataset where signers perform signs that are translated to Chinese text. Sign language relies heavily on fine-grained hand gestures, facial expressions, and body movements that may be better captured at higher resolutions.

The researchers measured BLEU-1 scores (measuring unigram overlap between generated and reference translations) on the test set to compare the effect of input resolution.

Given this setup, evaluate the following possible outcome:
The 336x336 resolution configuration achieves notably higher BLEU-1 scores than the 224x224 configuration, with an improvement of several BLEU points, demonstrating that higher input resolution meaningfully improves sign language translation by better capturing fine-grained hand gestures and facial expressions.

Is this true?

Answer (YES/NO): NO